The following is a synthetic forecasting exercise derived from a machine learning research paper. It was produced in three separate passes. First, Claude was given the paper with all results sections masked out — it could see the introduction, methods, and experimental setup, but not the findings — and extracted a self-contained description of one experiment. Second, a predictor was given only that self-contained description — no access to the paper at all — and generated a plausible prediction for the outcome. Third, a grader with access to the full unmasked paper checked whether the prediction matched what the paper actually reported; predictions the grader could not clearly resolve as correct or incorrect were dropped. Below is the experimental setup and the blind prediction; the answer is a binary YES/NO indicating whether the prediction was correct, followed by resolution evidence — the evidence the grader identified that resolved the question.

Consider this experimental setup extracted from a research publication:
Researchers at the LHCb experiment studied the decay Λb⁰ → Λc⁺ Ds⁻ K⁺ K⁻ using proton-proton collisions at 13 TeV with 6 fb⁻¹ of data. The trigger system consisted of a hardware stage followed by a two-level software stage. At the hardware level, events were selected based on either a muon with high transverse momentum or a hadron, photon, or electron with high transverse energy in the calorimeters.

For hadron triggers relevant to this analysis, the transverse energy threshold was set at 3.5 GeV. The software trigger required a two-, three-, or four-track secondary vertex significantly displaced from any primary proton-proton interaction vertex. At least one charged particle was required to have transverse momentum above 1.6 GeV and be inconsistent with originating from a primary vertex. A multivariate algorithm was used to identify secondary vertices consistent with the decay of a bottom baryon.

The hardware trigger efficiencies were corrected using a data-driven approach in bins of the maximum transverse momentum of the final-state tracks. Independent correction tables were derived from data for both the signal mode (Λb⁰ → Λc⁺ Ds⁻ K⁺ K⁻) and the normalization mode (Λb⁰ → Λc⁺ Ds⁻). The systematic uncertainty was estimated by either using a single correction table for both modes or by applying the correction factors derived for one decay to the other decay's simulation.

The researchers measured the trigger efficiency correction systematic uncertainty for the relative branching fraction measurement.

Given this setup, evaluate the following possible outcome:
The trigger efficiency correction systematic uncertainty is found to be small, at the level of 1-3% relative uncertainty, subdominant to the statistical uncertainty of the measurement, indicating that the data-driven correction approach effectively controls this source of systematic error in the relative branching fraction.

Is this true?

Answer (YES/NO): YES